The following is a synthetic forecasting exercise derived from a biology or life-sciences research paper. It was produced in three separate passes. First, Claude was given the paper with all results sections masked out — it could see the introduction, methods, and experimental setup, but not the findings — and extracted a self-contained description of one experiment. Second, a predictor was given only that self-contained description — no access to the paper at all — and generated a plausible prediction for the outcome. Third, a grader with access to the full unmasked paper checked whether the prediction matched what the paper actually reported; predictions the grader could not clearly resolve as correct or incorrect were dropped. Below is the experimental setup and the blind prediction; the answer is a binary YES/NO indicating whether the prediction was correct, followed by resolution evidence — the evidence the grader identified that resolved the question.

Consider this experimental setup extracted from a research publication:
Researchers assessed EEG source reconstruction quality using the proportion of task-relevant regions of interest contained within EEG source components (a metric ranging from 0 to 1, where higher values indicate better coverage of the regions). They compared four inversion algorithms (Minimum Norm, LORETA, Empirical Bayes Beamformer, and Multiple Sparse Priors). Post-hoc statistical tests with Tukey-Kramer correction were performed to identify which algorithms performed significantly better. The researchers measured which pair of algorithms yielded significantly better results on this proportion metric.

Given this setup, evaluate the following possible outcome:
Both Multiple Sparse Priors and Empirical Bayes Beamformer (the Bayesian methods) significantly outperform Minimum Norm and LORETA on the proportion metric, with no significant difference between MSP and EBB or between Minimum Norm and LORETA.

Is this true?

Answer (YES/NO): NO